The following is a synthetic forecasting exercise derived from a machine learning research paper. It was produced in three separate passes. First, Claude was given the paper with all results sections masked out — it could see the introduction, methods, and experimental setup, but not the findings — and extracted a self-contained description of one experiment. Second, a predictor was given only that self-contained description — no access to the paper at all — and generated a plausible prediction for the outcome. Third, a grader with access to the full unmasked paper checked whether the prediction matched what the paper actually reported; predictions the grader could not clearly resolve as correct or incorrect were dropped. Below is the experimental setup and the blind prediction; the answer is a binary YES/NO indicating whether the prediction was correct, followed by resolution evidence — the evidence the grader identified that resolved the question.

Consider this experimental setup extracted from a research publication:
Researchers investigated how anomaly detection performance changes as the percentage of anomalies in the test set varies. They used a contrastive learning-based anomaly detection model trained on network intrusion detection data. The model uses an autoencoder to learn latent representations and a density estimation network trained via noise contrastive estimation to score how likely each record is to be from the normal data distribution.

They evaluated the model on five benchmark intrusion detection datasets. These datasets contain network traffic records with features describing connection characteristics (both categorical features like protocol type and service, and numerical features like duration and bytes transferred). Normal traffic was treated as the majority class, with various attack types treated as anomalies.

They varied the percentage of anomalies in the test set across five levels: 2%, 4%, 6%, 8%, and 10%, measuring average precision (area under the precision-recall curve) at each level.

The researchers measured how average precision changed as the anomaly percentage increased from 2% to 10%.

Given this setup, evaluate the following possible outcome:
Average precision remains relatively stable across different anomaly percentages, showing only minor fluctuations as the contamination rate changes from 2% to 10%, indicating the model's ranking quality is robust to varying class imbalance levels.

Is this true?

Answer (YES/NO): NO